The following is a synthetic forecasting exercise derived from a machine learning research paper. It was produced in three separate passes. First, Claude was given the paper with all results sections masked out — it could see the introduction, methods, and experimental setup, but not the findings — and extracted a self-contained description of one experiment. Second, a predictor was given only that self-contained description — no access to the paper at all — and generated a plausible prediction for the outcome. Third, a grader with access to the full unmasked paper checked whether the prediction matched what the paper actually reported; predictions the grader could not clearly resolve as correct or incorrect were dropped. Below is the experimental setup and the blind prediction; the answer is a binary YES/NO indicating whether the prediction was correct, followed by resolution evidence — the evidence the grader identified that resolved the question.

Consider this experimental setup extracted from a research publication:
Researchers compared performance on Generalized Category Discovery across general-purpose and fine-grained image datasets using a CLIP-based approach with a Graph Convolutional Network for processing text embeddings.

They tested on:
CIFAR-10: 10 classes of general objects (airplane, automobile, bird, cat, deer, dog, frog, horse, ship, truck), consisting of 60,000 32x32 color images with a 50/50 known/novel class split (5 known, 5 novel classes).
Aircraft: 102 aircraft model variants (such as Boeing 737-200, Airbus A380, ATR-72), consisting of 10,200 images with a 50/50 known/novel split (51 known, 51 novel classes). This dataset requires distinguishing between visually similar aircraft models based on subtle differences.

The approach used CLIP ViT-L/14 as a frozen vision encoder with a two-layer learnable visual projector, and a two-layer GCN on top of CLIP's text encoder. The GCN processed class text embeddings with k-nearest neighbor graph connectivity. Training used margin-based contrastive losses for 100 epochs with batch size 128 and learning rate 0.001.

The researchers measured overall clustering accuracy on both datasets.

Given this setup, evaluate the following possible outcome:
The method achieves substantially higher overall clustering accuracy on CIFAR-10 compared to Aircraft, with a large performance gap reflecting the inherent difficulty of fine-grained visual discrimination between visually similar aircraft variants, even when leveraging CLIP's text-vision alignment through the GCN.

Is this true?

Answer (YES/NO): YES